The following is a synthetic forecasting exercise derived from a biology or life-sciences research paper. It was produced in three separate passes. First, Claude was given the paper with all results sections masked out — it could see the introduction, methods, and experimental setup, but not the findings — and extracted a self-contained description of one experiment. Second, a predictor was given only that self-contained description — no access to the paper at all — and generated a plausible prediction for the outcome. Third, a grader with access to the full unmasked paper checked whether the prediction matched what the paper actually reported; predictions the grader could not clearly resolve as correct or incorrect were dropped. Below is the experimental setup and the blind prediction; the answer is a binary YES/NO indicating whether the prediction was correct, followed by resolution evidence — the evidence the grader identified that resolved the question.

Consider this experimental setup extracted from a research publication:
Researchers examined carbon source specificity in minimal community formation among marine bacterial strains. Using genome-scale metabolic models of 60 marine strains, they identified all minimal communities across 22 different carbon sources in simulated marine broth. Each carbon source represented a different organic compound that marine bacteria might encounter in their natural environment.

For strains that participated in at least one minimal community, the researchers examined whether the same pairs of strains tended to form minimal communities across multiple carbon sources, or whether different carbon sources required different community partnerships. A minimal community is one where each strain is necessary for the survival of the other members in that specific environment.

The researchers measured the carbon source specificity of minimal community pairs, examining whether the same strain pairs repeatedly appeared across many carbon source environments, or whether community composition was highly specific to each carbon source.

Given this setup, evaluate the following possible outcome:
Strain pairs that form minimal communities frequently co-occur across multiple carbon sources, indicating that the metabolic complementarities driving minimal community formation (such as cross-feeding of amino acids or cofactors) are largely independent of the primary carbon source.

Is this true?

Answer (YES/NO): NO